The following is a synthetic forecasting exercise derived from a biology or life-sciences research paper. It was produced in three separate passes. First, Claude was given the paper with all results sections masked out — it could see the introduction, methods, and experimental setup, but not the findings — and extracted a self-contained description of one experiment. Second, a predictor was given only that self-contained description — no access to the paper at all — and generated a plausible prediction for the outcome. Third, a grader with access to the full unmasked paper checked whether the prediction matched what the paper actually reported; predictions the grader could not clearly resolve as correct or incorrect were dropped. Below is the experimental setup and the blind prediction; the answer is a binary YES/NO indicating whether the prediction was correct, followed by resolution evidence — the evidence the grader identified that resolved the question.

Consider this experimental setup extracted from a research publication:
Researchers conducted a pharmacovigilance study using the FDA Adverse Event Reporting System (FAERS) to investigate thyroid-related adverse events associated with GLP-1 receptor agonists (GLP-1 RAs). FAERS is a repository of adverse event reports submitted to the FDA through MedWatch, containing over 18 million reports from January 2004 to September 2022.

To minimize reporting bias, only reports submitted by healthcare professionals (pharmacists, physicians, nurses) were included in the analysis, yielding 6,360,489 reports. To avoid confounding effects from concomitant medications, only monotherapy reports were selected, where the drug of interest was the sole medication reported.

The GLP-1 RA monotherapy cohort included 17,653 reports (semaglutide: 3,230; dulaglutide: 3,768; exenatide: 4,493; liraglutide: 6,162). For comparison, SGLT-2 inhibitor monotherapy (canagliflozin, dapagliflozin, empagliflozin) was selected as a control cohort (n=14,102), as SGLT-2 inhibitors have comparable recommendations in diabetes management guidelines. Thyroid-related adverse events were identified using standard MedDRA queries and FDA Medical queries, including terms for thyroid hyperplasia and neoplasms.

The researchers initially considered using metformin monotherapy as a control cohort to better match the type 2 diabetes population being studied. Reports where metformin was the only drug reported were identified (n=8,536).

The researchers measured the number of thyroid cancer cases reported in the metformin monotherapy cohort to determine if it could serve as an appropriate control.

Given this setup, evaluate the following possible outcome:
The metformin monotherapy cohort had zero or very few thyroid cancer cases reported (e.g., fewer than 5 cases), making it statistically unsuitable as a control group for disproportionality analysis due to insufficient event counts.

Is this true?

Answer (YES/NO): YES